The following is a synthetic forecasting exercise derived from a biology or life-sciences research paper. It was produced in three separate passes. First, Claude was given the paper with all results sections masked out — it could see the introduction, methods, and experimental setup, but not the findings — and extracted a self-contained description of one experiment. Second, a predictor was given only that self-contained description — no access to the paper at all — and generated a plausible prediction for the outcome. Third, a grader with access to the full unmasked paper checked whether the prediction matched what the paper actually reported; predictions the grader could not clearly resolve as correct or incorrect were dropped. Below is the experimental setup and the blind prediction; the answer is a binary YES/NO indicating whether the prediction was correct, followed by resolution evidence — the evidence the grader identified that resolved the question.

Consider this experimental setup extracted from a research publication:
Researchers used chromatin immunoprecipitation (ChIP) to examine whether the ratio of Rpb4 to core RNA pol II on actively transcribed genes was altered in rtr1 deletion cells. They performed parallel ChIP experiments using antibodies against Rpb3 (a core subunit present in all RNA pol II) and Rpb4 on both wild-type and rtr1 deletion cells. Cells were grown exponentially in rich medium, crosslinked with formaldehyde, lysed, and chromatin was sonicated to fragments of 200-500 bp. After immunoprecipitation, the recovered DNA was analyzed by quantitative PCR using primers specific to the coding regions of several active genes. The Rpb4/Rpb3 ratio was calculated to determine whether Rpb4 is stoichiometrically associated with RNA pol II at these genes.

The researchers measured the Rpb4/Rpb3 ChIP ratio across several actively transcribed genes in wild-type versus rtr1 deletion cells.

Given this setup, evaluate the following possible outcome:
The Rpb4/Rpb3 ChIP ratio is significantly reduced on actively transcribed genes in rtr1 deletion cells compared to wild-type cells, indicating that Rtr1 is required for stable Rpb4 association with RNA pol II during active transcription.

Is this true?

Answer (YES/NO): NO